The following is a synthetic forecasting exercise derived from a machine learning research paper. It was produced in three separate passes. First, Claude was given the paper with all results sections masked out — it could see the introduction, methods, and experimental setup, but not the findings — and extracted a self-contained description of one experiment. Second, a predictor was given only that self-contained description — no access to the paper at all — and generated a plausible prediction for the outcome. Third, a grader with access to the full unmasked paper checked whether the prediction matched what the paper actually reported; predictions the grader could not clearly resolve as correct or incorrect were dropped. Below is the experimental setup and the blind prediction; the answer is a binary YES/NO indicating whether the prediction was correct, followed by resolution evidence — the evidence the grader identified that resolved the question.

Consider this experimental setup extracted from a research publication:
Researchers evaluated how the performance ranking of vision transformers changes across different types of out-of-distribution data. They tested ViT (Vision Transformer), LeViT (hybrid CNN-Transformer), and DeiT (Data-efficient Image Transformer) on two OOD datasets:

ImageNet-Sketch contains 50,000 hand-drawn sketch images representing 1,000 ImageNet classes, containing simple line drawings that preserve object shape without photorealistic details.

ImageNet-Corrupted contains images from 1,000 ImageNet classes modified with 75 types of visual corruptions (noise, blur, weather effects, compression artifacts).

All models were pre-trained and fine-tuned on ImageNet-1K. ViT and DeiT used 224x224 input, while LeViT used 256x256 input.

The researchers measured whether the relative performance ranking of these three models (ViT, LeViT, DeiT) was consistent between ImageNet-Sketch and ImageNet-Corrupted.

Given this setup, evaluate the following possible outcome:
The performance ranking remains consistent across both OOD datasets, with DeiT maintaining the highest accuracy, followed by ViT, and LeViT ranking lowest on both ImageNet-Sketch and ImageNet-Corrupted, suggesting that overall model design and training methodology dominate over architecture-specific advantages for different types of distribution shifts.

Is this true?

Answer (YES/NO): NO